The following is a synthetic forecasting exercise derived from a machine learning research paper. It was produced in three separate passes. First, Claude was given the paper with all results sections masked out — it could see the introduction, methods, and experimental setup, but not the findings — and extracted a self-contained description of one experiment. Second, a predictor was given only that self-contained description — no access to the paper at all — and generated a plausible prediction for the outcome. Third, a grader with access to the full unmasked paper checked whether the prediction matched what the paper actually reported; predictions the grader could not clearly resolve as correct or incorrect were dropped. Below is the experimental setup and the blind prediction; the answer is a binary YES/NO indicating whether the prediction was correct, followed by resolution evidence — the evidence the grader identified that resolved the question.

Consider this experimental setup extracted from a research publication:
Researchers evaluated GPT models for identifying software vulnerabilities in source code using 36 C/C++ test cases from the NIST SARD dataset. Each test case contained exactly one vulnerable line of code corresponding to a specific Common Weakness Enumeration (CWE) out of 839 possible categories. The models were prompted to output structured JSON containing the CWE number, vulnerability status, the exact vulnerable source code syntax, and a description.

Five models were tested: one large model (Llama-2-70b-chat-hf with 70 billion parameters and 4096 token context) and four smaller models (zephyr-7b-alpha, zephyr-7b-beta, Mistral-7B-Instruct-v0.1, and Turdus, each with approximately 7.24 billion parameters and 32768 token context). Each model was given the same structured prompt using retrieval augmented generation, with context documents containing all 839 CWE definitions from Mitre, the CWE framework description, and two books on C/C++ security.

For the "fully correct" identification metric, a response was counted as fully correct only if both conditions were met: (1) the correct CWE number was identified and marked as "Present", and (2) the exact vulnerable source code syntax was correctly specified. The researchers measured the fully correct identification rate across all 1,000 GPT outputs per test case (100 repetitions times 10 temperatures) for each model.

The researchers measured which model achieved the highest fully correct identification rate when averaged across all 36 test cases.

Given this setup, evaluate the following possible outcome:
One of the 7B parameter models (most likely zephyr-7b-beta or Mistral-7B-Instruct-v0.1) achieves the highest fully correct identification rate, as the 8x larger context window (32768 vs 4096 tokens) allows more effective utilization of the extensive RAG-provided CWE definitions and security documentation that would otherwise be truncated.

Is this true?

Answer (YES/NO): NO